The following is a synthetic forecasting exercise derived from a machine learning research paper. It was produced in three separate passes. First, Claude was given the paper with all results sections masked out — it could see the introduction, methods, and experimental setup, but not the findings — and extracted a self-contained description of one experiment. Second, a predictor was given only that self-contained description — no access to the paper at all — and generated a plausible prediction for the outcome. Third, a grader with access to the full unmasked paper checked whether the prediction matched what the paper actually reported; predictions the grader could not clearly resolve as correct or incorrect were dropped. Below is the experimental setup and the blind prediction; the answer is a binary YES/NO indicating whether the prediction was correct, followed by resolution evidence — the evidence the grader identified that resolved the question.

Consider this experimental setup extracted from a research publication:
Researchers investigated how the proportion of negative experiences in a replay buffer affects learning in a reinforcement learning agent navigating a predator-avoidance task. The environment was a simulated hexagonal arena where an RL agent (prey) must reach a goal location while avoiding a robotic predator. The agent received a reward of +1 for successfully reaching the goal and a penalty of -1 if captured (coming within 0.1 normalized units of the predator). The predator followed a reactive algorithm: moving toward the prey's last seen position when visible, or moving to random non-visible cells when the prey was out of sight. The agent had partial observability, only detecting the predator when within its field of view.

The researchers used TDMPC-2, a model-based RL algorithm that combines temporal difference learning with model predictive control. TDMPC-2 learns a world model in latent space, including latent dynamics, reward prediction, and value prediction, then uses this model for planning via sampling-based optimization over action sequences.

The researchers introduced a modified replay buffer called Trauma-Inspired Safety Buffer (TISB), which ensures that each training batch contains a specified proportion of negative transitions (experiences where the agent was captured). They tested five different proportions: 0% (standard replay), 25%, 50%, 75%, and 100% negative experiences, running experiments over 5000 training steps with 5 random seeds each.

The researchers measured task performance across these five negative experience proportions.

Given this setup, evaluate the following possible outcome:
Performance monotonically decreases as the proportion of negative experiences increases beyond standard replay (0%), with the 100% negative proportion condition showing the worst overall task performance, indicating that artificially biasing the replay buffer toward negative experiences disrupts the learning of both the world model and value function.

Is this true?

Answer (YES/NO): NO